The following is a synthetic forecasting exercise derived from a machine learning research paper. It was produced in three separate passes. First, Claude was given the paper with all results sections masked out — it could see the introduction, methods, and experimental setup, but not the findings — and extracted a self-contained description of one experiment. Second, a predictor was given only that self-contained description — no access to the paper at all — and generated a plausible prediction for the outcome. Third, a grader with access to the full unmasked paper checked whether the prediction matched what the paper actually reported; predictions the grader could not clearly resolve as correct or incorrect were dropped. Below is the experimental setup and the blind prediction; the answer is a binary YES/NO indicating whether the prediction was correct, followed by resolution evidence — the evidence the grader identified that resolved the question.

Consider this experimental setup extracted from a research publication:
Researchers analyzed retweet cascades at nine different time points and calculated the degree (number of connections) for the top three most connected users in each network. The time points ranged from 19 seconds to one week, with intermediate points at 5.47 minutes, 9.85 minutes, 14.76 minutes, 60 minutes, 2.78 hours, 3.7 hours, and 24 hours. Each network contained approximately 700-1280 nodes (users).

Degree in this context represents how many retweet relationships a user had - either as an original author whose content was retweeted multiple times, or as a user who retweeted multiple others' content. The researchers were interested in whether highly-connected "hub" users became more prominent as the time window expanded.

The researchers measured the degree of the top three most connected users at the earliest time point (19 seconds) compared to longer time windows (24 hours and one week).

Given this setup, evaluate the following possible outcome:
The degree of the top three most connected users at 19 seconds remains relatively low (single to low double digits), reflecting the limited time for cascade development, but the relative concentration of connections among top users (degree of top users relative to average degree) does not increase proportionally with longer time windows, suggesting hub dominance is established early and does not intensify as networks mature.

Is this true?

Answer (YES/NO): NO